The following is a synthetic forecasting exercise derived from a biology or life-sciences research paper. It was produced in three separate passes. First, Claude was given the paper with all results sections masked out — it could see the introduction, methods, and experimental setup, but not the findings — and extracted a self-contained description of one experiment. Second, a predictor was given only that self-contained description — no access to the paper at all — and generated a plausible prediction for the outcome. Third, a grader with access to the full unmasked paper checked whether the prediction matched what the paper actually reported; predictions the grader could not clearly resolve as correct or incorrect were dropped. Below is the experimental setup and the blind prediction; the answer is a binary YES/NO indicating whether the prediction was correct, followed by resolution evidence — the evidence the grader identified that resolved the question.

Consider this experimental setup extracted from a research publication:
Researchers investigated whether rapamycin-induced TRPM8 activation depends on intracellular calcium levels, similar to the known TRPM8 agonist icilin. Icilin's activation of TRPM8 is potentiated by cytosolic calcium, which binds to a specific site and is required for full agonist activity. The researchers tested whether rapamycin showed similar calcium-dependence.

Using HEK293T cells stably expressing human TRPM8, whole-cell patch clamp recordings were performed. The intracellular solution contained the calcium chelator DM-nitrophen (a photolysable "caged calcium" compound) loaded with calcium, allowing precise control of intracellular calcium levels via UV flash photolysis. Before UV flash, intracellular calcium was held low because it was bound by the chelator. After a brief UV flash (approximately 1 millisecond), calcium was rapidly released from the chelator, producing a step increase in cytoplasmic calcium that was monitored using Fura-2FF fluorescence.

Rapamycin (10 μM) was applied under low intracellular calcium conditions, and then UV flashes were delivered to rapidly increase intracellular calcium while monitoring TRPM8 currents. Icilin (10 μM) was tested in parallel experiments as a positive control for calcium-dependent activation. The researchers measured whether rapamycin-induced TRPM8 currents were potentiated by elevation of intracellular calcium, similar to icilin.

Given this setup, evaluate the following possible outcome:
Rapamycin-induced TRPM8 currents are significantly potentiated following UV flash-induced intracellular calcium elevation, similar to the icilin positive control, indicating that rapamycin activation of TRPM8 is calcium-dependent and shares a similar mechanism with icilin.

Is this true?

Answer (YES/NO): NO